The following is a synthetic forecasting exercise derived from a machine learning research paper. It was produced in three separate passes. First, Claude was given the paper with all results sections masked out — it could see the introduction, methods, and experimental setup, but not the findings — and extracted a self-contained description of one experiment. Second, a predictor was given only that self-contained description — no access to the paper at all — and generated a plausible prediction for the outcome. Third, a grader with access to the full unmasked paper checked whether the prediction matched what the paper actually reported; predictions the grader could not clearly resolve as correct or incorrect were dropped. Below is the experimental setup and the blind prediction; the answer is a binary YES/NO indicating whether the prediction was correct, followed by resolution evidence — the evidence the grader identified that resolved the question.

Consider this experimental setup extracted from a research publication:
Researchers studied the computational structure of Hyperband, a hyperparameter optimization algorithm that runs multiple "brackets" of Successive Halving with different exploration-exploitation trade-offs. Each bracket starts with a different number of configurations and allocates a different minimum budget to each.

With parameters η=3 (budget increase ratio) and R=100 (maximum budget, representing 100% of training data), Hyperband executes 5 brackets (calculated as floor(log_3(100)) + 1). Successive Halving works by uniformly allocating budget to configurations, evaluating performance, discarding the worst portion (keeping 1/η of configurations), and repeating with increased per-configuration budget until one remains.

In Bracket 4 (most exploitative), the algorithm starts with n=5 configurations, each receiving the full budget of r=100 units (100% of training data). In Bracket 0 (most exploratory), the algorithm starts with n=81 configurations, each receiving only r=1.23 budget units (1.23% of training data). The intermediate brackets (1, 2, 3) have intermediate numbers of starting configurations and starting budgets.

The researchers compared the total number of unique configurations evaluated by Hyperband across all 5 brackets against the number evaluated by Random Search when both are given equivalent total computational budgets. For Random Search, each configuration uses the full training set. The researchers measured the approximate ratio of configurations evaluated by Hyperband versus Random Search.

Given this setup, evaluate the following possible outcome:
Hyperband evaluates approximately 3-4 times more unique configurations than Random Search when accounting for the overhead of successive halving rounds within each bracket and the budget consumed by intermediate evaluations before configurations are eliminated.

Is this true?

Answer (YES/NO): NO